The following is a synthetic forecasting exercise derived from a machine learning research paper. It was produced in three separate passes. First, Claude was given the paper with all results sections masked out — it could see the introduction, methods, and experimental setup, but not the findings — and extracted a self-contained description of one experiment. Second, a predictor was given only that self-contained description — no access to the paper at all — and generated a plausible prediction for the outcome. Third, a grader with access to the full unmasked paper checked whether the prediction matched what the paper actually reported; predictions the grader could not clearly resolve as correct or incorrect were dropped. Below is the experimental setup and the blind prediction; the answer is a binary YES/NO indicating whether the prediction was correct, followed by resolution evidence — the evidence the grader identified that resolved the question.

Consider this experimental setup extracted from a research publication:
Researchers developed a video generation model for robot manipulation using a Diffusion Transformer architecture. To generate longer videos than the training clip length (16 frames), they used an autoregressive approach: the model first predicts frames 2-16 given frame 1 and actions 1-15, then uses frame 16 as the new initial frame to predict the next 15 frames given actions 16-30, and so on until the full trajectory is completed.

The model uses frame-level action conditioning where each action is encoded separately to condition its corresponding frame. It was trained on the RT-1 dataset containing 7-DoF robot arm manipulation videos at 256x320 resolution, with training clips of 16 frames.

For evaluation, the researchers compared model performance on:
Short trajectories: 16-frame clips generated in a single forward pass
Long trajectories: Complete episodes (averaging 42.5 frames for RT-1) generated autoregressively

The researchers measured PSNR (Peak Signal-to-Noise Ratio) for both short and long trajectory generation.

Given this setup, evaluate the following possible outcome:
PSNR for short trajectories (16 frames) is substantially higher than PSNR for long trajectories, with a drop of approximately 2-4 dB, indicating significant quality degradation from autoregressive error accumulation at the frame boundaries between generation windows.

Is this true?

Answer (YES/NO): NO